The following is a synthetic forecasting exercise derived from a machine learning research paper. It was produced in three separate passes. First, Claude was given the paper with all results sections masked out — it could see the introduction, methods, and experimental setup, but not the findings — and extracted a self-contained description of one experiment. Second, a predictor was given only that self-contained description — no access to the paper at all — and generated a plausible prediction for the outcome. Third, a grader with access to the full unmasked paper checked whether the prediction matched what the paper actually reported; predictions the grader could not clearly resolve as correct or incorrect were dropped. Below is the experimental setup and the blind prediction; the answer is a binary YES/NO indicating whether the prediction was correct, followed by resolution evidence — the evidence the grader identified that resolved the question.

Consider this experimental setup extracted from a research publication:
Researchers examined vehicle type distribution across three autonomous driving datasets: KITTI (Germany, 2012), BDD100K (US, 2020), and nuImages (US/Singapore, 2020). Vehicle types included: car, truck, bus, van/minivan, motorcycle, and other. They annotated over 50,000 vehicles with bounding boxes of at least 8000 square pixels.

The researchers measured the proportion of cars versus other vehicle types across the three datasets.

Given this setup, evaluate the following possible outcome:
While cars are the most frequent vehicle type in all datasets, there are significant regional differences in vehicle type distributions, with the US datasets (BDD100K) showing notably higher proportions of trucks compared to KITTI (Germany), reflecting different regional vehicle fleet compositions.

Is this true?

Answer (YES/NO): YES